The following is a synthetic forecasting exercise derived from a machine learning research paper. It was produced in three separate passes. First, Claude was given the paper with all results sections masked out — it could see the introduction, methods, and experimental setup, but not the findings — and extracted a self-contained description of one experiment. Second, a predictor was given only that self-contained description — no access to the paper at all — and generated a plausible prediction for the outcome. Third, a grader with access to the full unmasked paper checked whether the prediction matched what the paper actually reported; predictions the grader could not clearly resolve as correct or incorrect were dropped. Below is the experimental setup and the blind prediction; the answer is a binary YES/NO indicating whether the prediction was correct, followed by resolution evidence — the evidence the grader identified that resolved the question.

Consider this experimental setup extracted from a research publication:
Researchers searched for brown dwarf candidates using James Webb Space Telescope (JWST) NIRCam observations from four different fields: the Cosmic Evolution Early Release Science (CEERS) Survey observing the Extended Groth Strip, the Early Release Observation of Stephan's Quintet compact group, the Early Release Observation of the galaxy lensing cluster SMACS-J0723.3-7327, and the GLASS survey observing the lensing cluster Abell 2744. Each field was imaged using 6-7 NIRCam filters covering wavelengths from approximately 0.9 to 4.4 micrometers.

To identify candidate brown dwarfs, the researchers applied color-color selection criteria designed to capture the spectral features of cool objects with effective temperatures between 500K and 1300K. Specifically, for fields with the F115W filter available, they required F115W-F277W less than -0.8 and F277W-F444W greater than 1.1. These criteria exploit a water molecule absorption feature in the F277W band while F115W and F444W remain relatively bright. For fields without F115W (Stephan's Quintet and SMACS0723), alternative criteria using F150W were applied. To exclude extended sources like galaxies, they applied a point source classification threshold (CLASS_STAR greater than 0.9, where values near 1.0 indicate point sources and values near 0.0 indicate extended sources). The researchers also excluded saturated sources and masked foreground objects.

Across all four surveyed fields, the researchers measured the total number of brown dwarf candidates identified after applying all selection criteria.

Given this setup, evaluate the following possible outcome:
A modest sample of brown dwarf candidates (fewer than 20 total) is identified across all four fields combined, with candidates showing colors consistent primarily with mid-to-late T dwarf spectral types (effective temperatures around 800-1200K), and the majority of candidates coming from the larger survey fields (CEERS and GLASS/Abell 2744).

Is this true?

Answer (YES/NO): NO